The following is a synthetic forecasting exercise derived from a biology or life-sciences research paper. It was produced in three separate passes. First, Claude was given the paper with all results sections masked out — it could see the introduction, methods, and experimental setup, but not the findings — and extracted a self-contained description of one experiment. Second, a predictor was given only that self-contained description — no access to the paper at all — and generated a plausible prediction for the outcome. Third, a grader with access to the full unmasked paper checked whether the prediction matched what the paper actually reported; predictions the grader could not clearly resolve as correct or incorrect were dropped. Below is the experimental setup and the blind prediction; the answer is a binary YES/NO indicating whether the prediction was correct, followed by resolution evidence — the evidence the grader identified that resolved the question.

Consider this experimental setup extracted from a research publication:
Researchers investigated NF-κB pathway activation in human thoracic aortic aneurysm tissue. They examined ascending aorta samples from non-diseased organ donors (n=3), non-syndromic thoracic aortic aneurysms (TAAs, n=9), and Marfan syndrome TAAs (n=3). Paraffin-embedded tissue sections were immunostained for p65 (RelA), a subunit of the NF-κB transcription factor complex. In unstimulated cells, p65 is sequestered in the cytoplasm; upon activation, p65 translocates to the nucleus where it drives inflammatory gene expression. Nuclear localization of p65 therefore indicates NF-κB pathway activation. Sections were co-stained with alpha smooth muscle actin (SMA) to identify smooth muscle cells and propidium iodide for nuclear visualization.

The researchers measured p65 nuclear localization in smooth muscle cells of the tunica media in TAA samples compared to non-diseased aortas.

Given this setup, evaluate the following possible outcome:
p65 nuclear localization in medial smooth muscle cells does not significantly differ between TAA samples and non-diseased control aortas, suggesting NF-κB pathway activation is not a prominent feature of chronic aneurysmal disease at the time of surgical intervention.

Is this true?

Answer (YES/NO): NO